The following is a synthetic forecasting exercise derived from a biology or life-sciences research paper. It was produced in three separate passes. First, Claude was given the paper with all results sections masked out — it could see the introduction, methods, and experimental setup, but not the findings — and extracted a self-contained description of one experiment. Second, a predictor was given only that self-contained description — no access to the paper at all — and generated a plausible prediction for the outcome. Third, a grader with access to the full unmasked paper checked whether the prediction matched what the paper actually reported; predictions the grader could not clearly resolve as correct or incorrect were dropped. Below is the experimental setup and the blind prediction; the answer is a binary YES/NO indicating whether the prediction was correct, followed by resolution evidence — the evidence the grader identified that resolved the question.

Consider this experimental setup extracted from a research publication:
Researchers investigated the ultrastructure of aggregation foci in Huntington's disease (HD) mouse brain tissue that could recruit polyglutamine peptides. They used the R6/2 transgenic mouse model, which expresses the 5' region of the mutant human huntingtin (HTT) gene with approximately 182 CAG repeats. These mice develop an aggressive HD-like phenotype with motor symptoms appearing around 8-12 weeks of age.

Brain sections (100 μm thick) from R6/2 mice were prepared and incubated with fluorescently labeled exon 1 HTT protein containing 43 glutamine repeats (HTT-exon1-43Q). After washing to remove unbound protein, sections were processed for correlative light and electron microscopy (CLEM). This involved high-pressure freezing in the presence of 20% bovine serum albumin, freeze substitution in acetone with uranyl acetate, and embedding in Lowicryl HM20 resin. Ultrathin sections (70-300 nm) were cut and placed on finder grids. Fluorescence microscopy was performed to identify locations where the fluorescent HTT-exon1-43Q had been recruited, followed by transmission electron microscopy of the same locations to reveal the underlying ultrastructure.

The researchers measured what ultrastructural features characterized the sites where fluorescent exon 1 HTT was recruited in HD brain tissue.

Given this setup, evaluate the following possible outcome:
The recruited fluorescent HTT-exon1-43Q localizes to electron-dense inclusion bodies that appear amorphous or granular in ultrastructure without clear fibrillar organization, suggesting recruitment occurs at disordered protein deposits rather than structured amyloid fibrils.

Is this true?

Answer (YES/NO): NO